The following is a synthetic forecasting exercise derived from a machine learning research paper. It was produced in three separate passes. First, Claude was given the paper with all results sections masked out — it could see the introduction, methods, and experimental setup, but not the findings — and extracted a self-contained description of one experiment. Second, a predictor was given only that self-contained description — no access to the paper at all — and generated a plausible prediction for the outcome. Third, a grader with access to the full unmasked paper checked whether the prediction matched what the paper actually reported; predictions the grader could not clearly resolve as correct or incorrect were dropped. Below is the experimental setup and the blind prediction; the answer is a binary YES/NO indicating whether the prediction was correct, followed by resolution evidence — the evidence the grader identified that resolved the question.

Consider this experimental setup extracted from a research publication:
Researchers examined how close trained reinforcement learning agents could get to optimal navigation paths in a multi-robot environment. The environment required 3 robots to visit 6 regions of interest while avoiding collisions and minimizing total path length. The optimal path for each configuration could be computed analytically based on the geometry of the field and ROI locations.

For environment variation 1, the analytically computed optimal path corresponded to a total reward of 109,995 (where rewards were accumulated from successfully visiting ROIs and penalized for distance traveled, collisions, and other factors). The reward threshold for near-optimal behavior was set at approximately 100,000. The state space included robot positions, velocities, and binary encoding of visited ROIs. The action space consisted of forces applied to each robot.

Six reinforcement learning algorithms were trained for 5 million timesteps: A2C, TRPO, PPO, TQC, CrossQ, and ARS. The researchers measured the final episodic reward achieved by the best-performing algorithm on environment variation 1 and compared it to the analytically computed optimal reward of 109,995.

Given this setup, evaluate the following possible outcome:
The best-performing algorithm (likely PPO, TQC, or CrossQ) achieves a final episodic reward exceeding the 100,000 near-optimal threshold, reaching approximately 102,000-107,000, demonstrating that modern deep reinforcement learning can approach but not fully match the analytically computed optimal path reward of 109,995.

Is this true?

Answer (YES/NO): NO